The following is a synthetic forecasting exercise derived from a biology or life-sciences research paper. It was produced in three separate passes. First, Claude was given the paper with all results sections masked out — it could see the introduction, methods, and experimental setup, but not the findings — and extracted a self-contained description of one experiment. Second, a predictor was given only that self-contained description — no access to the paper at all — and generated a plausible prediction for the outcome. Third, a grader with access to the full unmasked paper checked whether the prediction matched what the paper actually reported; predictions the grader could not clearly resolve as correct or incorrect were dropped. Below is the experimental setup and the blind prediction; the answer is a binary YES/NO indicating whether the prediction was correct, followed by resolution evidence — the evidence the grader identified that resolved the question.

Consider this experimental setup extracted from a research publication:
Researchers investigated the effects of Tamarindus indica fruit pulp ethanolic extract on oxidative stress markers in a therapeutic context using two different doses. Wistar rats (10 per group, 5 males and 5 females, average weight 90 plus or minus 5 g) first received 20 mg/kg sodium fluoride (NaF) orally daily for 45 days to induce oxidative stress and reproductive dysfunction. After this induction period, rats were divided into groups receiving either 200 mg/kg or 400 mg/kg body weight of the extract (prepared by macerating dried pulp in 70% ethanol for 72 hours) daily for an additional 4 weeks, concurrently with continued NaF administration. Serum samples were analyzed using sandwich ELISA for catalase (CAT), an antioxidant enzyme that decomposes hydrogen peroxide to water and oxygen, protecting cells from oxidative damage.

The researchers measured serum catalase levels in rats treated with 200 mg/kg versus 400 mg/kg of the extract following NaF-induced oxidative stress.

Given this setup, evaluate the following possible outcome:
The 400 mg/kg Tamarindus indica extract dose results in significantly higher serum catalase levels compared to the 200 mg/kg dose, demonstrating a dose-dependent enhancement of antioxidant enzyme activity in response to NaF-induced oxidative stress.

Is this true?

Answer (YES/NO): NO